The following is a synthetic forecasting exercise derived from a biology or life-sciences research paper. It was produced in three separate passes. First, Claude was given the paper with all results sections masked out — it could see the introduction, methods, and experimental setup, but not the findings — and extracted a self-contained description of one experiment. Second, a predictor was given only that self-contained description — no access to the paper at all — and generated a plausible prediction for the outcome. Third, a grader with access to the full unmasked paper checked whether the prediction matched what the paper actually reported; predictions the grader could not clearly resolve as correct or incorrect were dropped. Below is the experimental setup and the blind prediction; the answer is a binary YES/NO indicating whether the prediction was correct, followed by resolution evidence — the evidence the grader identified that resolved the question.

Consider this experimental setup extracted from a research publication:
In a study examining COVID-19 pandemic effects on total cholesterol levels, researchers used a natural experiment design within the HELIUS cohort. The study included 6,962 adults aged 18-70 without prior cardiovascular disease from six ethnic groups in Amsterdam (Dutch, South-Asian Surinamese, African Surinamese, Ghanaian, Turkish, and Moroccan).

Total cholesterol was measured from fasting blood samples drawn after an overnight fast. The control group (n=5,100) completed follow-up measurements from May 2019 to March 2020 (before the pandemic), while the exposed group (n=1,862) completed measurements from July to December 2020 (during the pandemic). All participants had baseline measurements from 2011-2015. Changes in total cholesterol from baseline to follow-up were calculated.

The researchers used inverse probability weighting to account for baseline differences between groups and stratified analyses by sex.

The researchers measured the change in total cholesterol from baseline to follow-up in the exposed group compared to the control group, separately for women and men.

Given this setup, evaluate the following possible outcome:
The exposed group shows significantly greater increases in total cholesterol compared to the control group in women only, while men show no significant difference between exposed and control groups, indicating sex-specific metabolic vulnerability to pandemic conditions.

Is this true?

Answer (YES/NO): NO